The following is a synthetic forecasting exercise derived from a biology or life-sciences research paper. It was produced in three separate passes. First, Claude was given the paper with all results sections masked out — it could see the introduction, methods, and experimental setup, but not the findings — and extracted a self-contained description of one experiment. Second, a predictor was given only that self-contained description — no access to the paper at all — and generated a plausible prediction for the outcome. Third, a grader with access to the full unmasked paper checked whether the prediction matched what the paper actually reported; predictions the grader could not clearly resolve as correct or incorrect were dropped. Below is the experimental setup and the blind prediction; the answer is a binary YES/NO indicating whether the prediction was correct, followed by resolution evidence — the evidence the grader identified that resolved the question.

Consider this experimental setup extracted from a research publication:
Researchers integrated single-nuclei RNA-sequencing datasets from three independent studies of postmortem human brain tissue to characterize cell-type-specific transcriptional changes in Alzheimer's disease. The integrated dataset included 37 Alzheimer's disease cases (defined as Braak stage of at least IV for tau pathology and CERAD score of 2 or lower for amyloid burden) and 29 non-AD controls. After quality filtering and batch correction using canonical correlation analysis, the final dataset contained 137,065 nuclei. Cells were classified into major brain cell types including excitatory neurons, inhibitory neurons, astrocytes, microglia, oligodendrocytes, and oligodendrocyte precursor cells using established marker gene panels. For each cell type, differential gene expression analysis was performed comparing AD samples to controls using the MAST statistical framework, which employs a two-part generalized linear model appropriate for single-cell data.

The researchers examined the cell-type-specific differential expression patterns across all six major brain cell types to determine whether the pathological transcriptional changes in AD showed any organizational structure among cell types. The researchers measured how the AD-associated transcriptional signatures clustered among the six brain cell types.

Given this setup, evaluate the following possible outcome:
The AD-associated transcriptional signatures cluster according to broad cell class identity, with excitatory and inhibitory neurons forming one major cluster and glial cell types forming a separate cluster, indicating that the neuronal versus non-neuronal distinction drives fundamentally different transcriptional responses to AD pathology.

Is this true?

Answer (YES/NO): NO